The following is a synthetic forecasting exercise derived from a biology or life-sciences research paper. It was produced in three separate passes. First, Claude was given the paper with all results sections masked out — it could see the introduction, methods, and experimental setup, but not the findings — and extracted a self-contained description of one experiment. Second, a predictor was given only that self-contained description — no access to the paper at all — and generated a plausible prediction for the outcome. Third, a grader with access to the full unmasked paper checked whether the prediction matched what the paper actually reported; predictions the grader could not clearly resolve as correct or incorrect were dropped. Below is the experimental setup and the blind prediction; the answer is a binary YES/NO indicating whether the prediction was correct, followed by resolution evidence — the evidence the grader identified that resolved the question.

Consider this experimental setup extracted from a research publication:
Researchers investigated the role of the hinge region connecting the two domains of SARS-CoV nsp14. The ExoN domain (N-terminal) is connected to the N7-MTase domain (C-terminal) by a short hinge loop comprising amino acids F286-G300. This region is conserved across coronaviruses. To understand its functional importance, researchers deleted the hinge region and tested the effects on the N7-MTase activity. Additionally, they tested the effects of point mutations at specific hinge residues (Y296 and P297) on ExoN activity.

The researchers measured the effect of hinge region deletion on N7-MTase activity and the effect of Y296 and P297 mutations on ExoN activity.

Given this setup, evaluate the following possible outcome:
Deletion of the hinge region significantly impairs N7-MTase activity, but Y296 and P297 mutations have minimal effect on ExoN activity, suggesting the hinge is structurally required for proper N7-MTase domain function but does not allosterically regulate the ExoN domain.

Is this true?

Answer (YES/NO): NO